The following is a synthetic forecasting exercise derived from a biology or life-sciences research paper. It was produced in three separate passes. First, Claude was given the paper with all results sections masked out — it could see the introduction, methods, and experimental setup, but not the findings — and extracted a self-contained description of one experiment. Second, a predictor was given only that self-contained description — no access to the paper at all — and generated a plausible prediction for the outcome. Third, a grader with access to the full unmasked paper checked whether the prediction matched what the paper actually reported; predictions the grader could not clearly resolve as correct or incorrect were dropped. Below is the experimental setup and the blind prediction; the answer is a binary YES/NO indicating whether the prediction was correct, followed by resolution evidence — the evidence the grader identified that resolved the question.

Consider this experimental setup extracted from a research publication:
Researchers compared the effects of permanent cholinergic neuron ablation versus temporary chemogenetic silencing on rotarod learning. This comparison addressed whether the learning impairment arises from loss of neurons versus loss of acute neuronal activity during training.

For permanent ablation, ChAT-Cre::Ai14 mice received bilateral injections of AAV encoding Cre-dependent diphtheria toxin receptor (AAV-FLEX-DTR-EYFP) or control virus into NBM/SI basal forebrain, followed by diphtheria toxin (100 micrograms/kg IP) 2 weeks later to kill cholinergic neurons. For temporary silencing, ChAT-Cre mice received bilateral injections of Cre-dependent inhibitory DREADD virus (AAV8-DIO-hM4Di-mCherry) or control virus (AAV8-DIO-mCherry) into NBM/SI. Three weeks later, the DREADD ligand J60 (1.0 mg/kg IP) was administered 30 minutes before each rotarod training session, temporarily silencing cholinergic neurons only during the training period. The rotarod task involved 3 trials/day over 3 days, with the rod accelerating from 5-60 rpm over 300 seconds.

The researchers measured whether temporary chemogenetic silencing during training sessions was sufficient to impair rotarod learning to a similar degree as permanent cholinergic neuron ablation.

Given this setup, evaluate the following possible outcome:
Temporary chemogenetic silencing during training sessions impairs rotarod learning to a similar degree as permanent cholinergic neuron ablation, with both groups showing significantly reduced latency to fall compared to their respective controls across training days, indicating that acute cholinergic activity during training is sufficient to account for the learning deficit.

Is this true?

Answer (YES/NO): YES